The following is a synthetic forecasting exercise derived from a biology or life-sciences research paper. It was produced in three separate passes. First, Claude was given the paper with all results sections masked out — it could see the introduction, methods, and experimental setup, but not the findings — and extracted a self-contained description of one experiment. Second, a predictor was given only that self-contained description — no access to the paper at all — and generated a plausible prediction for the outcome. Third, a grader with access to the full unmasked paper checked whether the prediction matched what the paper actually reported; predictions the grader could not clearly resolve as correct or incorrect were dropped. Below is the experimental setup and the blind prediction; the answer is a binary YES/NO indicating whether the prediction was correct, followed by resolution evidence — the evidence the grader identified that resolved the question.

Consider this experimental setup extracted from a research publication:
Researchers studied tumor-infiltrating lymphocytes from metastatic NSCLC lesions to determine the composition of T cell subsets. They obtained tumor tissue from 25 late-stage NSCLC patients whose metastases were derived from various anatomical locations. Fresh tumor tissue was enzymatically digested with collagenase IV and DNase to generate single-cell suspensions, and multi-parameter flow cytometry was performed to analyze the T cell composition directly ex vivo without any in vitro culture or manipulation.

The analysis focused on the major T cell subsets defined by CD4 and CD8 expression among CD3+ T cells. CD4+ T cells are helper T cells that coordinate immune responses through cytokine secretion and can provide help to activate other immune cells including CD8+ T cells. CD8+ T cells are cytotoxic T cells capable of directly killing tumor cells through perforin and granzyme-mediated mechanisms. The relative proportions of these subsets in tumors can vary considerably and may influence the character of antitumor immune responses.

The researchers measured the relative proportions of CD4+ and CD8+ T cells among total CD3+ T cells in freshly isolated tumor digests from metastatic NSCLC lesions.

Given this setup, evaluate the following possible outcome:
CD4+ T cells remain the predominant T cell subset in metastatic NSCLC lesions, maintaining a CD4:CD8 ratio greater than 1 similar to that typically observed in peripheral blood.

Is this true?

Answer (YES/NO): NO